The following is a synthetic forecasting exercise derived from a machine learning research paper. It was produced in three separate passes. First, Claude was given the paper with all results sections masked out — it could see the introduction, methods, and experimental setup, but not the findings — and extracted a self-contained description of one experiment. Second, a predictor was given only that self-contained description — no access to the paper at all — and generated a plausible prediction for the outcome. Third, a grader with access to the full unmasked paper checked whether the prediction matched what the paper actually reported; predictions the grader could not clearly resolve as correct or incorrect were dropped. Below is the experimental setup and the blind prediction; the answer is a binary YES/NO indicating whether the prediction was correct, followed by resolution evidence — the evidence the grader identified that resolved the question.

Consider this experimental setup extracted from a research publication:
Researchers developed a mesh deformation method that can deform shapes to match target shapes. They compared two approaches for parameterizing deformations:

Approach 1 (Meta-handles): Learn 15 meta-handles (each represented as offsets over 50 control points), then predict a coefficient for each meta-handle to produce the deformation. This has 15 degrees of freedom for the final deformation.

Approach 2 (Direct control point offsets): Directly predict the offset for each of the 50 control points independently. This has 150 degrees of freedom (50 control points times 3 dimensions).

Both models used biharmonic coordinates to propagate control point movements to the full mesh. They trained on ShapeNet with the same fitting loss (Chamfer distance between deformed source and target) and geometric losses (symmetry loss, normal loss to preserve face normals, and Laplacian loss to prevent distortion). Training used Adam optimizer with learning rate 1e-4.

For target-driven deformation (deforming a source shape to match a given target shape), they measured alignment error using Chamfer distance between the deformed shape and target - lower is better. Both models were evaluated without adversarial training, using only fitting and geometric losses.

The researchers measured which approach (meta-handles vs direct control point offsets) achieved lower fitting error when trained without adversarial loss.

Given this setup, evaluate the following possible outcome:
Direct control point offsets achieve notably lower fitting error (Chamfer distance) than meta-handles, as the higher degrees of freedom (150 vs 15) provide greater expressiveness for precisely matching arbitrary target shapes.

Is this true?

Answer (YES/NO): YES